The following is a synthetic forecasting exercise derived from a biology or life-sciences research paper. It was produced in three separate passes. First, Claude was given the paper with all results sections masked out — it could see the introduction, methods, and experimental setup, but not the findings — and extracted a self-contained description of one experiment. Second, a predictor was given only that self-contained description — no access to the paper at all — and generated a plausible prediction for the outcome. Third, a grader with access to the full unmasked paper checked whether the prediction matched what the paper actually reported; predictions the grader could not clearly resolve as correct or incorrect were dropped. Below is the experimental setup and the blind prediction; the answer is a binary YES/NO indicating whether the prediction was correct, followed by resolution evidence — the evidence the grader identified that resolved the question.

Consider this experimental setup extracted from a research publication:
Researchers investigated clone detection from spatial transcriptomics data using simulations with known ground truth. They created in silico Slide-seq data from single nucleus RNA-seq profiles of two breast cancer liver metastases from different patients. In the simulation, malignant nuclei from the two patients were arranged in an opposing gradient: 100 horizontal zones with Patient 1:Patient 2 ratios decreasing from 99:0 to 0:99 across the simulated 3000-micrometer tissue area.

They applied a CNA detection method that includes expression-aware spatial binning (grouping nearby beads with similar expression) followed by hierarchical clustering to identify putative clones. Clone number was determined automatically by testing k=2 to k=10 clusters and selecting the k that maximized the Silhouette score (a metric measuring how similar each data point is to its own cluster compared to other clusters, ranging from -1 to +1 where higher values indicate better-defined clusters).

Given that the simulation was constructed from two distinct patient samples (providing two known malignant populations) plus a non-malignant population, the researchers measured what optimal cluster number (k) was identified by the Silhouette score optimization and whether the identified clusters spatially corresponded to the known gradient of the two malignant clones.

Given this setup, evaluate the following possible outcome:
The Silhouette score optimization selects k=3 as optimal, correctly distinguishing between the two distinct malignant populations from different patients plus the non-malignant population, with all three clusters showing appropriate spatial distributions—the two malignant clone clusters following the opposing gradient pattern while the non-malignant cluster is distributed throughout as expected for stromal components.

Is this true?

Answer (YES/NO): NO